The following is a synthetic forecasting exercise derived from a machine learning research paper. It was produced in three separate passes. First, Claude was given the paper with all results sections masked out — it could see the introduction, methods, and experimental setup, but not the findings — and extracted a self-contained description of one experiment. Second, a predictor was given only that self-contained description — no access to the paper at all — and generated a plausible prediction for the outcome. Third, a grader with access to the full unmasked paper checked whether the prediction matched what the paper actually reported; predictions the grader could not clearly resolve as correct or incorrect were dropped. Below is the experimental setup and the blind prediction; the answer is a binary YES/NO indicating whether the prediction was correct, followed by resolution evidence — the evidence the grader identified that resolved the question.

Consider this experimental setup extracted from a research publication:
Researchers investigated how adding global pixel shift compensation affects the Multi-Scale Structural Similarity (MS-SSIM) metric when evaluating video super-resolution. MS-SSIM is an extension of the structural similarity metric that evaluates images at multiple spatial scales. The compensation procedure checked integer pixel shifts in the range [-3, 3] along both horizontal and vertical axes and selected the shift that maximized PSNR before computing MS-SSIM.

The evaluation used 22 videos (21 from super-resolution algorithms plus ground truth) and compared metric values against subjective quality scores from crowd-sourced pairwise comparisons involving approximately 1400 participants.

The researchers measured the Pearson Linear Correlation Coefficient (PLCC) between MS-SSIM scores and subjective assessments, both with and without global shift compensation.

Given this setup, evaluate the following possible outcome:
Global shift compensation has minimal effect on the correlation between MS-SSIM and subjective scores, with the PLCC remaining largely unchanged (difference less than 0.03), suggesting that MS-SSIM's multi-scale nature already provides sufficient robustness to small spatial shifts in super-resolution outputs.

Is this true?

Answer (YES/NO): NO